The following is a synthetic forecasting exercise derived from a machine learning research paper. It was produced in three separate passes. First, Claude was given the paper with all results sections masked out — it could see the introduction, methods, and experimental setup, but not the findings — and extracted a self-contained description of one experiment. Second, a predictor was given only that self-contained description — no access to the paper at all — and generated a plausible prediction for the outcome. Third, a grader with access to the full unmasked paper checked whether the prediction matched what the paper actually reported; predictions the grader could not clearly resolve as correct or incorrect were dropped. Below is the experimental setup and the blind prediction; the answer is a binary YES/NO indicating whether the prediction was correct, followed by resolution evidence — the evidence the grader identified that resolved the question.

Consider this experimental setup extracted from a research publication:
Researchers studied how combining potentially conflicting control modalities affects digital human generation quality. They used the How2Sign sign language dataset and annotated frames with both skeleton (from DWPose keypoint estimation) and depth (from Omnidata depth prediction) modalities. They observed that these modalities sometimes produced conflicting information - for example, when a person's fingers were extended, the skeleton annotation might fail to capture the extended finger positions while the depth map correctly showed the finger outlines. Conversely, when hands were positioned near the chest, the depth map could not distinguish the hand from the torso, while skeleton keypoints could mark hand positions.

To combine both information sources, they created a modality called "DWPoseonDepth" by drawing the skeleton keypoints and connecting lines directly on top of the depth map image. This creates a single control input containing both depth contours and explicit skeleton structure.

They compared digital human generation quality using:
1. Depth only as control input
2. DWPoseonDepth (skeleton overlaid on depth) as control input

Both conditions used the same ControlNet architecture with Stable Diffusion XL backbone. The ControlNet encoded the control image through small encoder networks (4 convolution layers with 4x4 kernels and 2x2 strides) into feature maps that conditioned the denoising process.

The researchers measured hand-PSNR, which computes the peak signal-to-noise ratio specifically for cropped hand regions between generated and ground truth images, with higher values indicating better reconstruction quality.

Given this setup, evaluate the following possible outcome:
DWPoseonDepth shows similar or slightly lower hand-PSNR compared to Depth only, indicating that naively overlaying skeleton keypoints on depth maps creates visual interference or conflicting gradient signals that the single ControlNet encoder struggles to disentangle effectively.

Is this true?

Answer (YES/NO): YES